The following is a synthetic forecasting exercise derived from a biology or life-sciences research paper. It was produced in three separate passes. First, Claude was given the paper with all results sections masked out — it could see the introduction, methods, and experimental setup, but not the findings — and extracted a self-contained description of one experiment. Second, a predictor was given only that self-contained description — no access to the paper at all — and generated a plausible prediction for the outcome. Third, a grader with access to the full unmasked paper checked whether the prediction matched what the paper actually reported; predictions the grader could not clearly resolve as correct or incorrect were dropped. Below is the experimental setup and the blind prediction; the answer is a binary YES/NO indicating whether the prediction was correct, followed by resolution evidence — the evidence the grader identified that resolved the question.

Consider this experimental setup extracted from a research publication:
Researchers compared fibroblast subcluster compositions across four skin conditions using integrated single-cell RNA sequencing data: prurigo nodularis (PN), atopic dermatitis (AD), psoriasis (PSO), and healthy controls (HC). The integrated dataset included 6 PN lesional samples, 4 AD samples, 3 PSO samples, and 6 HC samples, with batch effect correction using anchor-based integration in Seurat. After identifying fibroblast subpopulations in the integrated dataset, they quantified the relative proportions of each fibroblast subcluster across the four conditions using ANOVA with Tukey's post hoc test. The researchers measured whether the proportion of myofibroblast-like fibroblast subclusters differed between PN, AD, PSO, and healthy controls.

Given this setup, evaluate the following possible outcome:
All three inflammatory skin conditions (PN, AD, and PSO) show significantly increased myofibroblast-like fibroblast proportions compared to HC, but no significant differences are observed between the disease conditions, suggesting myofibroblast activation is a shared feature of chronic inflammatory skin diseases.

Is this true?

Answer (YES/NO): NO